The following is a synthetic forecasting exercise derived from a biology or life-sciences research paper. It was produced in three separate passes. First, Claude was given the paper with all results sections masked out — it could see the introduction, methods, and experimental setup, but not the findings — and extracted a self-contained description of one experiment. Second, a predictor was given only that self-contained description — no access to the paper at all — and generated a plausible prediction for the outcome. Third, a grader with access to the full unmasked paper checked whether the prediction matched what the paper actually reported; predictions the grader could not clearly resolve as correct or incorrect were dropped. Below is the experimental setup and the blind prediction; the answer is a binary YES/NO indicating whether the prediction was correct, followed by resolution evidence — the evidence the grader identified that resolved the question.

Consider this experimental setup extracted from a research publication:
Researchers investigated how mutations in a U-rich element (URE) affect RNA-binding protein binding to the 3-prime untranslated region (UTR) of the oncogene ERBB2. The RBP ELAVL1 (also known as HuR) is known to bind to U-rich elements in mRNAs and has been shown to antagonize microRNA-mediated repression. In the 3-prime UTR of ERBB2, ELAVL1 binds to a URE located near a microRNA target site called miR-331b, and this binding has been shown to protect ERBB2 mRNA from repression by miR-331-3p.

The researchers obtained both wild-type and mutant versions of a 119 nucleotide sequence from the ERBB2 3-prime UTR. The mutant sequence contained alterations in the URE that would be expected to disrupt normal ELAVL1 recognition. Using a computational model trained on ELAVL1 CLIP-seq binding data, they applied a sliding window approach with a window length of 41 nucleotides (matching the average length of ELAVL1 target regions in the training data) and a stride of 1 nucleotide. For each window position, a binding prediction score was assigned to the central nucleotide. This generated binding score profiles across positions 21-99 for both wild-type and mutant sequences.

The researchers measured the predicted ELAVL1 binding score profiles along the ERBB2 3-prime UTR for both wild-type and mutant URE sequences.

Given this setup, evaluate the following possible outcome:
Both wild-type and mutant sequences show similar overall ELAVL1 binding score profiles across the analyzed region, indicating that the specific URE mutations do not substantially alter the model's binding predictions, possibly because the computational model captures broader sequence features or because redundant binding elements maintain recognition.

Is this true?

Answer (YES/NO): NO